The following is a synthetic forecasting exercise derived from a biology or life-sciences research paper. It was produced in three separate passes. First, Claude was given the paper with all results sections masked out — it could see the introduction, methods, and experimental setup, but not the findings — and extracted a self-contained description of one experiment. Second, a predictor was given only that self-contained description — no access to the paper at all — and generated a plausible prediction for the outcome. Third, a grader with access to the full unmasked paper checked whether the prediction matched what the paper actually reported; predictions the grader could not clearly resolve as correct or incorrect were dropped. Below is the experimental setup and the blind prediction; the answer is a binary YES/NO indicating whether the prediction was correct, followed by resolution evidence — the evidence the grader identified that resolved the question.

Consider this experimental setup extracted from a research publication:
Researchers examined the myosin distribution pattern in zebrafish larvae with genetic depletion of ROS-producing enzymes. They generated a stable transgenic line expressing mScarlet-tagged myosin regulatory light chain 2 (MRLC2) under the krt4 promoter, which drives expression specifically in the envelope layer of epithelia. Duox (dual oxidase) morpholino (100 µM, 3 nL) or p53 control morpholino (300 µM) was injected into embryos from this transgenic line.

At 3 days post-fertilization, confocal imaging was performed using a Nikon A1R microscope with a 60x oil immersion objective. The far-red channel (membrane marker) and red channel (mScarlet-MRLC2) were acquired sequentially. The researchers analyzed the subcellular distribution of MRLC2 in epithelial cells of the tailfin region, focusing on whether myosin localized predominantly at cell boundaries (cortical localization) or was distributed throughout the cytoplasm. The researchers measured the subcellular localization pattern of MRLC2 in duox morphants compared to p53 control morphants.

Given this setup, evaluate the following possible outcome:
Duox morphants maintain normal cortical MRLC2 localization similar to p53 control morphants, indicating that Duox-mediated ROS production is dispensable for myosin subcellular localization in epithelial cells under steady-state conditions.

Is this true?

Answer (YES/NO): NO